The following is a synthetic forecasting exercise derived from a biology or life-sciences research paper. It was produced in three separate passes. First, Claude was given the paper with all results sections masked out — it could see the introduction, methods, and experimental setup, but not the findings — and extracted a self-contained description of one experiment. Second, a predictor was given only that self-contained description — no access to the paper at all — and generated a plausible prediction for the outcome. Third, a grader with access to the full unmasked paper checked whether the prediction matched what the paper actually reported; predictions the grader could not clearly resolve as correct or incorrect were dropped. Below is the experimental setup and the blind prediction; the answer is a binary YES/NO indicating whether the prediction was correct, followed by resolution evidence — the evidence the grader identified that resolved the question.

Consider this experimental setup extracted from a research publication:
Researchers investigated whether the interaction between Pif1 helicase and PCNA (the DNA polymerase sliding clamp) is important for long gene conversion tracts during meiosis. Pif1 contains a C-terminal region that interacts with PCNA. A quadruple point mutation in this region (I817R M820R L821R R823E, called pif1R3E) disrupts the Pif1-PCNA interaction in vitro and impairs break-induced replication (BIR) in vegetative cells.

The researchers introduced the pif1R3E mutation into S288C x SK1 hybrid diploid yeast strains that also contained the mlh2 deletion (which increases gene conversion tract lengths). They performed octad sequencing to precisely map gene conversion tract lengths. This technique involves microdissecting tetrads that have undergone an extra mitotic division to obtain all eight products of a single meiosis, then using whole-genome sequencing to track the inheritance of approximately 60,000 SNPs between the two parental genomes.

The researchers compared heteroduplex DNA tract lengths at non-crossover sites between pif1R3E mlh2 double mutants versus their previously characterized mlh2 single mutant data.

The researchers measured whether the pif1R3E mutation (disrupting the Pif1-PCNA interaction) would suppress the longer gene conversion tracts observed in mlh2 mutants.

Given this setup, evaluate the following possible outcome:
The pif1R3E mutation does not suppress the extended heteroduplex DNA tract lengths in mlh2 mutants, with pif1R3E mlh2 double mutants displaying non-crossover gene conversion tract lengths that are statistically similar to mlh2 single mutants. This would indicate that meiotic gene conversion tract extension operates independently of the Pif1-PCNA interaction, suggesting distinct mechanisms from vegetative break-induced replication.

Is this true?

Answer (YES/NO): NO